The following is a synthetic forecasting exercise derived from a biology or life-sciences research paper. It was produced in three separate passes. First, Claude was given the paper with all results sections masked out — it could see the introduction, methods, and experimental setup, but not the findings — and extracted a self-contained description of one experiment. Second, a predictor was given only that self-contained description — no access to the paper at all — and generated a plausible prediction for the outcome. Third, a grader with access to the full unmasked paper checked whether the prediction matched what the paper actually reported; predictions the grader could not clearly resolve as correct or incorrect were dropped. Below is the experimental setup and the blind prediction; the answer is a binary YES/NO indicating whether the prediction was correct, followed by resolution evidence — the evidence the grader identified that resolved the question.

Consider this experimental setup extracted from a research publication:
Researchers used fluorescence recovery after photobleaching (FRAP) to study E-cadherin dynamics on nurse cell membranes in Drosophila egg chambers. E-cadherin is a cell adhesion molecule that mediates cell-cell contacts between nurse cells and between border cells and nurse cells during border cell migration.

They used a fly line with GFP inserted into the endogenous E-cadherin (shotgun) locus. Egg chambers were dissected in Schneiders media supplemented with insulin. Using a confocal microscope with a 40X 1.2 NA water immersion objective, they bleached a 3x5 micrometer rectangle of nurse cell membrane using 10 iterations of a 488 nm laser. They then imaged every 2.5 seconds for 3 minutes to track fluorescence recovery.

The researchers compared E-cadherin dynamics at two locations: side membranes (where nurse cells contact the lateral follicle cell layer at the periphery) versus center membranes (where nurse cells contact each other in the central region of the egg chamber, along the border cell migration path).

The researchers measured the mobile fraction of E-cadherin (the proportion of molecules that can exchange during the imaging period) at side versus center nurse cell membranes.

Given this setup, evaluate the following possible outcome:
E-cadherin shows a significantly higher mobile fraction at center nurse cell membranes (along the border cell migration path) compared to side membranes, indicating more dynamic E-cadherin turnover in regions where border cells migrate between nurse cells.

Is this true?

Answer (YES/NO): NO